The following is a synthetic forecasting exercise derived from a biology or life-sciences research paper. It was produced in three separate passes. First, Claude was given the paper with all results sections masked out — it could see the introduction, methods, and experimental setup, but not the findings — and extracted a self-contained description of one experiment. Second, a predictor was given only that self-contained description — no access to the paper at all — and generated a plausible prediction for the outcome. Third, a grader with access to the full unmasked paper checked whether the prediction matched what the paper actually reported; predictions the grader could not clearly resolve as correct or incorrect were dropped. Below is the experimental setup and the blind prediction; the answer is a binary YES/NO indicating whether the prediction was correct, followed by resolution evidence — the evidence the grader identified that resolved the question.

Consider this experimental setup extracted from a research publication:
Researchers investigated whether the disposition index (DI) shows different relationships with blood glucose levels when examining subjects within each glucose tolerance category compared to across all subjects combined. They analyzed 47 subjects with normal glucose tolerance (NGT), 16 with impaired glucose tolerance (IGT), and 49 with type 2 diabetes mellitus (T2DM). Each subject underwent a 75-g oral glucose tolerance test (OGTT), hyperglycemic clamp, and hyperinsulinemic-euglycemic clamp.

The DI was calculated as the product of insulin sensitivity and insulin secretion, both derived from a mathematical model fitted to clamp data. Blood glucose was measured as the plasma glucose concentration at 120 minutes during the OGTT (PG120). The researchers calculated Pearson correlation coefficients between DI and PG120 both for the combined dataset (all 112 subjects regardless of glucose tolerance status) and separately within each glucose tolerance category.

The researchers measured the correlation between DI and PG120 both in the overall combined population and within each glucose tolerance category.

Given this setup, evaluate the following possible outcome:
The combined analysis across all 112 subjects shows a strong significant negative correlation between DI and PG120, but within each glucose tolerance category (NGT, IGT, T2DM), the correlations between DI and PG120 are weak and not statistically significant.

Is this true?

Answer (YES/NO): NO